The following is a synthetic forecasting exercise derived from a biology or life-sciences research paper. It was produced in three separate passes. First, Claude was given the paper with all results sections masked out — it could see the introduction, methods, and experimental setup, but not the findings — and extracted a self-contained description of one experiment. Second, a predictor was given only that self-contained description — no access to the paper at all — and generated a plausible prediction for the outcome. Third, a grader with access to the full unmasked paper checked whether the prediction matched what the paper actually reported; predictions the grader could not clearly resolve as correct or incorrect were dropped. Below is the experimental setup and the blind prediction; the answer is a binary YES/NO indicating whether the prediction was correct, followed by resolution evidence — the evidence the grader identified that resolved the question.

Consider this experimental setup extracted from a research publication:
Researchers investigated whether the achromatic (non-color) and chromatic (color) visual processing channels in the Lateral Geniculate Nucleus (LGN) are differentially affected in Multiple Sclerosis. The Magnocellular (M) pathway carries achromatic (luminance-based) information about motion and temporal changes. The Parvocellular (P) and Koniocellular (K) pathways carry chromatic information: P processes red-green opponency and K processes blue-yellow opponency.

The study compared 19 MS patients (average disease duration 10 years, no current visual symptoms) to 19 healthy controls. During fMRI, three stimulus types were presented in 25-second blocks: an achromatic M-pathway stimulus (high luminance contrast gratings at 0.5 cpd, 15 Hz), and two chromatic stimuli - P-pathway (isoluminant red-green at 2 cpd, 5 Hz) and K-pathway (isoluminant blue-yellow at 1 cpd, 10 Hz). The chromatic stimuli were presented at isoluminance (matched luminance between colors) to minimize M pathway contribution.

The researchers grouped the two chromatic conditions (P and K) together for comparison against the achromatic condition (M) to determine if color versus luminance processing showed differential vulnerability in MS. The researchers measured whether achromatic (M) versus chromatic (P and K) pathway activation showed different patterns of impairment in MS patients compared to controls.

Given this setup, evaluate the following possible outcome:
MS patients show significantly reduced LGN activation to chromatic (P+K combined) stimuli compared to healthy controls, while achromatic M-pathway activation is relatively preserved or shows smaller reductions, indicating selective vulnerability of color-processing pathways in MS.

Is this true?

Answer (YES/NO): NO